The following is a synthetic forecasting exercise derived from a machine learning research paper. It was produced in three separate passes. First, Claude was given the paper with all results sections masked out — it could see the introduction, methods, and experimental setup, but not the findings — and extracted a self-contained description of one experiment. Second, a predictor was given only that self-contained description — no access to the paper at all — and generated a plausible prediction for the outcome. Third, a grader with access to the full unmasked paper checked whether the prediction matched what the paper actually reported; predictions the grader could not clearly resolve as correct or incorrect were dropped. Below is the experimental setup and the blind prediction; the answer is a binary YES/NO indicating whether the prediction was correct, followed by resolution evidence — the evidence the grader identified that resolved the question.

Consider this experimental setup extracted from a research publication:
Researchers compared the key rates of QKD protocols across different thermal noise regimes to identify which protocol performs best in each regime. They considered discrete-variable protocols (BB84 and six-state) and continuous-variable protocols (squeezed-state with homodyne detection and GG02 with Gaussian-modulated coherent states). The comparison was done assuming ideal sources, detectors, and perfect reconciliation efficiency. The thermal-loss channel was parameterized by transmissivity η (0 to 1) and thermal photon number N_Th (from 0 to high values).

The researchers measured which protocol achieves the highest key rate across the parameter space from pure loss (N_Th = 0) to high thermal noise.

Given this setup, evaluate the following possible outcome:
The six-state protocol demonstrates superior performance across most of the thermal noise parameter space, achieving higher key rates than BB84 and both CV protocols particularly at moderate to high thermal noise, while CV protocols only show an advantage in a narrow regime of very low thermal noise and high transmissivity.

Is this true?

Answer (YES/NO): NO